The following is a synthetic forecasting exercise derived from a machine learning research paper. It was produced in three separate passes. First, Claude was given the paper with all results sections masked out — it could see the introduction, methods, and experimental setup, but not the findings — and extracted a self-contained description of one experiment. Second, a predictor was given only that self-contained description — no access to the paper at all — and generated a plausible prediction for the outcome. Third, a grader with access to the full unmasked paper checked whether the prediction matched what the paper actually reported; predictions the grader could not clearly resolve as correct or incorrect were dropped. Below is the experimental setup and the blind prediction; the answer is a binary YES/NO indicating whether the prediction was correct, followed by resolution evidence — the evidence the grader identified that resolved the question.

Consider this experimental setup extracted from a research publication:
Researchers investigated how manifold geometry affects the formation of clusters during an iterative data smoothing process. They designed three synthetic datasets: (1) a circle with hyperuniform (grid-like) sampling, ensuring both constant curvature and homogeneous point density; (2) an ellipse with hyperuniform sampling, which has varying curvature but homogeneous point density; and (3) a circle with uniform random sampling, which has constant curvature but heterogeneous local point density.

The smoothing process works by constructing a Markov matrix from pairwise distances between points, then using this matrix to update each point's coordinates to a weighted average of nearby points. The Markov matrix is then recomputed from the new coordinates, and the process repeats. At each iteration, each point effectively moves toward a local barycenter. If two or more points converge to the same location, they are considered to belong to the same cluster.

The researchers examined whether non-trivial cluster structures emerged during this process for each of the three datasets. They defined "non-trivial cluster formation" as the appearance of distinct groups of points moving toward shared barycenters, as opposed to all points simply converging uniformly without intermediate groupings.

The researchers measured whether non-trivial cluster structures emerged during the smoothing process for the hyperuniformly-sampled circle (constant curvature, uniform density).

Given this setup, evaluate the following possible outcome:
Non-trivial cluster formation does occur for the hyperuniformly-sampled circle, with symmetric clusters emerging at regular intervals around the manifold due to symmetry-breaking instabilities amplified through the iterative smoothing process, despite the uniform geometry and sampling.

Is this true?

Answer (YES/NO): NO